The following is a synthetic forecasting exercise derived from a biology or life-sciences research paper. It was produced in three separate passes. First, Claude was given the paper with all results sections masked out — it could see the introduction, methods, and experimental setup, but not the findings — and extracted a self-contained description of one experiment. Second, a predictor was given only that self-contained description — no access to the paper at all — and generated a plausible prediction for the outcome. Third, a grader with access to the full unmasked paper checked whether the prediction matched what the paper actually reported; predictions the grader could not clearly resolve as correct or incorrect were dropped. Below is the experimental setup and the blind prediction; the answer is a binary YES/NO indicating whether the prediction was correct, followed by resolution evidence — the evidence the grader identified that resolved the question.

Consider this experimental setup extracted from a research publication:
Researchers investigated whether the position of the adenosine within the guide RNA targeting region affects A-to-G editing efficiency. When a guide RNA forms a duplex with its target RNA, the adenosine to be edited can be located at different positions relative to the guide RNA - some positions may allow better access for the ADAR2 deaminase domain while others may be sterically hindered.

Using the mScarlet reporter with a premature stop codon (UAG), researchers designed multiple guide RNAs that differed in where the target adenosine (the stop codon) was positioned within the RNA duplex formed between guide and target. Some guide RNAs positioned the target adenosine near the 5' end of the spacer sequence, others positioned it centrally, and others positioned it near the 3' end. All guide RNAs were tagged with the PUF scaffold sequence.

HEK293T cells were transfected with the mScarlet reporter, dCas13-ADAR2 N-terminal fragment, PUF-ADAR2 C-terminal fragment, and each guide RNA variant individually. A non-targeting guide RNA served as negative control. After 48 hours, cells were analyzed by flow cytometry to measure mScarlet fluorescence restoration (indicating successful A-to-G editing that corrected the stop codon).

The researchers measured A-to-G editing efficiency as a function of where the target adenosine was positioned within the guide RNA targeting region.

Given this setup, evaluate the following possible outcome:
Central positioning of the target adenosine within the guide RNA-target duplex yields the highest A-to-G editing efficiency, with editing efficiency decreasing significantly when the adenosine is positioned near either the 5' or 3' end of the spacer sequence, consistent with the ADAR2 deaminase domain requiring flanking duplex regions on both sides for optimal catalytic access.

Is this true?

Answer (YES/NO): NO